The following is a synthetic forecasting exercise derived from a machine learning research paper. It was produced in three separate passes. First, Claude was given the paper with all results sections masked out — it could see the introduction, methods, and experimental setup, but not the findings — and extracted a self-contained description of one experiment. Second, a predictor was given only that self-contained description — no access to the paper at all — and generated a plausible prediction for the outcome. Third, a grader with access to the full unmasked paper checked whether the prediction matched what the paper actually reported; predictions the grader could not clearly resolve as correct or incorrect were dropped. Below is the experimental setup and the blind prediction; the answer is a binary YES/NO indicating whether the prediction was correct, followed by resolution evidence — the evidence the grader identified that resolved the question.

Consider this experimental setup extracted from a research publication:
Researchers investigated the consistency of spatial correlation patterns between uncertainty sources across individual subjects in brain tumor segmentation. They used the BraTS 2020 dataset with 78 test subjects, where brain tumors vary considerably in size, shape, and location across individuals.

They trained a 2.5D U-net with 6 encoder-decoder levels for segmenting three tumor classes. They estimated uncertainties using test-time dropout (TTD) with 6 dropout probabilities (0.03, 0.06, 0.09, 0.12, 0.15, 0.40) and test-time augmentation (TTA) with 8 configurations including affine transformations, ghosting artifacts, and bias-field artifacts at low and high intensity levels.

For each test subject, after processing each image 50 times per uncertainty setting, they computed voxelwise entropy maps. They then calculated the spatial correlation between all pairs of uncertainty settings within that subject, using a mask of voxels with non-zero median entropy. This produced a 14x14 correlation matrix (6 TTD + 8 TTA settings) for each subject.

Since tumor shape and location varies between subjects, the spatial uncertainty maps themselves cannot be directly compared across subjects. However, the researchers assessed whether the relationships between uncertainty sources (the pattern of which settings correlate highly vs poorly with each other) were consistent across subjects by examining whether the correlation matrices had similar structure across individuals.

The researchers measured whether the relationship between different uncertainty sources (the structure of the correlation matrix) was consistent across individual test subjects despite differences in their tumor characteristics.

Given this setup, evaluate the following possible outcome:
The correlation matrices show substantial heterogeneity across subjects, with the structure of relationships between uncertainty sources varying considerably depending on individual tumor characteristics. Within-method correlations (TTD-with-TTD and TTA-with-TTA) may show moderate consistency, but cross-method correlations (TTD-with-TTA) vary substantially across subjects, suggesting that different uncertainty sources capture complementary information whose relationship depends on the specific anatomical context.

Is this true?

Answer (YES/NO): NO